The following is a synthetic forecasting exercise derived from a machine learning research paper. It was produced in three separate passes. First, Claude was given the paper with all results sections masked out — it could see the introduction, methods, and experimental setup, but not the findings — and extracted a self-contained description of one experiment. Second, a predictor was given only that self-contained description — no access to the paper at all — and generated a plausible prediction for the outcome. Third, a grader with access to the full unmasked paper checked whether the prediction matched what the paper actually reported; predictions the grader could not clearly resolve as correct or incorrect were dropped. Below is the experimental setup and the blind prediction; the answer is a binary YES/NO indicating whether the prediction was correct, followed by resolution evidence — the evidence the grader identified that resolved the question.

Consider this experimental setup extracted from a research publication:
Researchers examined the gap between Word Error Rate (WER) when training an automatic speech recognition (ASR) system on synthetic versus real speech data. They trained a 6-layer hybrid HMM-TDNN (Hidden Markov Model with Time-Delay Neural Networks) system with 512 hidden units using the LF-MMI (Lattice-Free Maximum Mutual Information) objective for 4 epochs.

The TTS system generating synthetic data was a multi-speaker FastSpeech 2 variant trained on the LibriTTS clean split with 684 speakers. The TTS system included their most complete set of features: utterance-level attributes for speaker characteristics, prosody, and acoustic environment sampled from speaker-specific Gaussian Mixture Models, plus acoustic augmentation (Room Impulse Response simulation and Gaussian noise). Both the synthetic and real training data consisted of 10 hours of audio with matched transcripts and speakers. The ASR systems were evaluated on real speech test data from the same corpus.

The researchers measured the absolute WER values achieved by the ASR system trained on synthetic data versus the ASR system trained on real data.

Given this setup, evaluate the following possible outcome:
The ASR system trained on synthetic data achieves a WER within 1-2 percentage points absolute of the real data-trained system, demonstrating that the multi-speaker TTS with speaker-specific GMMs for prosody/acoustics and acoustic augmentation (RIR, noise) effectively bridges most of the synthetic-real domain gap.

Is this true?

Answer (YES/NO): NO